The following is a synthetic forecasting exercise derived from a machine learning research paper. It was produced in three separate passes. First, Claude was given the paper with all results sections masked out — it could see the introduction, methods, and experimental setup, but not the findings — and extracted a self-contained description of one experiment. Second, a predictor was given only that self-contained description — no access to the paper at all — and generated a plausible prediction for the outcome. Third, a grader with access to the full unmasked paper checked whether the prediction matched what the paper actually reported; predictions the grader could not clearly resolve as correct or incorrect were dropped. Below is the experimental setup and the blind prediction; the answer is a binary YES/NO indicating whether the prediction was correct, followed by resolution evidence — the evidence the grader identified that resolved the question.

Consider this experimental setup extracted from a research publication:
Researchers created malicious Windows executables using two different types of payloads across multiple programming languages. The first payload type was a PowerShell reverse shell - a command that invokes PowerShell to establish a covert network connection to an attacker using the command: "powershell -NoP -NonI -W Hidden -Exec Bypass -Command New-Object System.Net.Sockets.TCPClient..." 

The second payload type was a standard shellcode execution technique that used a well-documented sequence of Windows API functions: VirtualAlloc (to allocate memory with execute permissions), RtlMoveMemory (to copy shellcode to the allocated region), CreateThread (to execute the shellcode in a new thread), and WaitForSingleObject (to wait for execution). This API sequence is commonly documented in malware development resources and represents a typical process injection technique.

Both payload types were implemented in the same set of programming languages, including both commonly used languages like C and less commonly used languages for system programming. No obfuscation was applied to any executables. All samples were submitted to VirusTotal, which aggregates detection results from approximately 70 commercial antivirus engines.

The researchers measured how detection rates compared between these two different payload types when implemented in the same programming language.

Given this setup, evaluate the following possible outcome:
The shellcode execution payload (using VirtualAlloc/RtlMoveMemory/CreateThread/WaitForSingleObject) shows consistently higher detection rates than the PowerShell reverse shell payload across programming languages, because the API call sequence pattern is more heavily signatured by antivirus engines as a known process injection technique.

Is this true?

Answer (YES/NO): YES